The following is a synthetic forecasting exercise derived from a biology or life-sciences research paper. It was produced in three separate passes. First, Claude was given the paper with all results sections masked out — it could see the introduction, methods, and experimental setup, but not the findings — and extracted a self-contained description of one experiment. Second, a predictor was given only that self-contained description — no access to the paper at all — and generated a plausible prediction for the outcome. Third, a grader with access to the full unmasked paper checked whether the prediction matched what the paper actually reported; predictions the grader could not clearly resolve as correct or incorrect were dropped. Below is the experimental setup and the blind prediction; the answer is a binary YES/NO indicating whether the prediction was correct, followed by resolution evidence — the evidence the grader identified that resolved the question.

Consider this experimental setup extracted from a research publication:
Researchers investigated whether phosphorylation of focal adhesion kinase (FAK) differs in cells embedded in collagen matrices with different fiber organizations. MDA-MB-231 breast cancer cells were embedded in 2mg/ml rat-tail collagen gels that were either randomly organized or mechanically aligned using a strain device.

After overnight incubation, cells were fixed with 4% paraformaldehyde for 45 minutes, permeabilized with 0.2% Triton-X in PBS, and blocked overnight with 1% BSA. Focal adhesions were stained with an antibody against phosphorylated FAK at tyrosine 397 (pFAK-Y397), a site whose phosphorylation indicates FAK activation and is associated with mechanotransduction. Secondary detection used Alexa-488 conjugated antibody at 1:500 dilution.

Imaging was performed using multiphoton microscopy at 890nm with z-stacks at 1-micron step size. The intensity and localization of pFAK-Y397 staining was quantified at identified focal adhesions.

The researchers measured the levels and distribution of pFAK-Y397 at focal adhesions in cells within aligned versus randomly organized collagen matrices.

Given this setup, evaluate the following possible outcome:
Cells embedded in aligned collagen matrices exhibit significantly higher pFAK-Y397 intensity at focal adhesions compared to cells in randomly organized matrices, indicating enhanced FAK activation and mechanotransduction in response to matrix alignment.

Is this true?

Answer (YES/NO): NO